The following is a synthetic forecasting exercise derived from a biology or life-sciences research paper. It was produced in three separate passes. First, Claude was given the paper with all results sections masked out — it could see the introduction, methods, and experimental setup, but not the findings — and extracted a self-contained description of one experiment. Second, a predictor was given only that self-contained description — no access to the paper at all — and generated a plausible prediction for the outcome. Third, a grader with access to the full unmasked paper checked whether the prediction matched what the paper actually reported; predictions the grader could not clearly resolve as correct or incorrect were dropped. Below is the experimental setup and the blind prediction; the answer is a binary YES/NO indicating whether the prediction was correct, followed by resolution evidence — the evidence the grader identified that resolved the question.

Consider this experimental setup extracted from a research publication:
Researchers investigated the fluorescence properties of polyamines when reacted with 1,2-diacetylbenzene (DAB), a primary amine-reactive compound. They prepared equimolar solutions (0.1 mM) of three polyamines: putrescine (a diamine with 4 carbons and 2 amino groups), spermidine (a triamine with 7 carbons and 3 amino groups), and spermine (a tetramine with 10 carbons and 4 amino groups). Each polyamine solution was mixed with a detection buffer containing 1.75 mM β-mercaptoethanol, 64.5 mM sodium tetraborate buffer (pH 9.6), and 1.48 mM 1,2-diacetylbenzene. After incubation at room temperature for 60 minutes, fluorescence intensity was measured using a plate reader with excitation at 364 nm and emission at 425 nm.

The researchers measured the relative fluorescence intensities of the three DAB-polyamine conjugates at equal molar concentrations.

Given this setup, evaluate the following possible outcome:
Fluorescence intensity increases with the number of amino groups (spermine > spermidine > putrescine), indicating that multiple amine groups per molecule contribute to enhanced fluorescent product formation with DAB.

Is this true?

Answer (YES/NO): NO